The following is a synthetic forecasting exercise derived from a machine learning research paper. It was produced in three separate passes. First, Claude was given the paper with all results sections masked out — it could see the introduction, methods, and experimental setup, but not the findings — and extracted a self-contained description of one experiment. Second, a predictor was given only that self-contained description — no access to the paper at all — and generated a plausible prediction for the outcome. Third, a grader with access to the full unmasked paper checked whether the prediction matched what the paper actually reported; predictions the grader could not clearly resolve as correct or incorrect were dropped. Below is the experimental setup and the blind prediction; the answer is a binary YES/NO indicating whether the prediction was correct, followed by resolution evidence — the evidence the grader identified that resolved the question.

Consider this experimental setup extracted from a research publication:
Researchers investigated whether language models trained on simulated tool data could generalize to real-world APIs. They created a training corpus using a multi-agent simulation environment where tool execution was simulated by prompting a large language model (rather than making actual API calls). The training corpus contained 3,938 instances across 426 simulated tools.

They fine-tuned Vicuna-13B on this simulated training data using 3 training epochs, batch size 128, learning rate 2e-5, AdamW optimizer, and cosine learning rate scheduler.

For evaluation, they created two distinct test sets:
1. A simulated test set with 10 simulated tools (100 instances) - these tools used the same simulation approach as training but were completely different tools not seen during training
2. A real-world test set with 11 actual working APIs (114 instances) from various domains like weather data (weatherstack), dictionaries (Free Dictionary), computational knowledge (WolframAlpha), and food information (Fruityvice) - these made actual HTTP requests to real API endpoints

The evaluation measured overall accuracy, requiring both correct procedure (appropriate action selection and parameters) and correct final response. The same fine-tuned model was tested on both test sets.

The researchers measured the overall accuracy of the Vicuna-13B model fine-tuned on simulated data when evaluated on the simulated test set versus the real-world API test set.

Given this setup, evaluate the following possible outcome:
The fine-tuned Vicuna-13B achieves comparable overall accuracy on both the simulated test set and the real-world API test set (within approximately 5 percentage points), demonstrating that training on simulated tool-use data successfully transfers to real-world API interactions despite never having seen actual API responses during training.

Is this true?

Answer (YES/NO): NO